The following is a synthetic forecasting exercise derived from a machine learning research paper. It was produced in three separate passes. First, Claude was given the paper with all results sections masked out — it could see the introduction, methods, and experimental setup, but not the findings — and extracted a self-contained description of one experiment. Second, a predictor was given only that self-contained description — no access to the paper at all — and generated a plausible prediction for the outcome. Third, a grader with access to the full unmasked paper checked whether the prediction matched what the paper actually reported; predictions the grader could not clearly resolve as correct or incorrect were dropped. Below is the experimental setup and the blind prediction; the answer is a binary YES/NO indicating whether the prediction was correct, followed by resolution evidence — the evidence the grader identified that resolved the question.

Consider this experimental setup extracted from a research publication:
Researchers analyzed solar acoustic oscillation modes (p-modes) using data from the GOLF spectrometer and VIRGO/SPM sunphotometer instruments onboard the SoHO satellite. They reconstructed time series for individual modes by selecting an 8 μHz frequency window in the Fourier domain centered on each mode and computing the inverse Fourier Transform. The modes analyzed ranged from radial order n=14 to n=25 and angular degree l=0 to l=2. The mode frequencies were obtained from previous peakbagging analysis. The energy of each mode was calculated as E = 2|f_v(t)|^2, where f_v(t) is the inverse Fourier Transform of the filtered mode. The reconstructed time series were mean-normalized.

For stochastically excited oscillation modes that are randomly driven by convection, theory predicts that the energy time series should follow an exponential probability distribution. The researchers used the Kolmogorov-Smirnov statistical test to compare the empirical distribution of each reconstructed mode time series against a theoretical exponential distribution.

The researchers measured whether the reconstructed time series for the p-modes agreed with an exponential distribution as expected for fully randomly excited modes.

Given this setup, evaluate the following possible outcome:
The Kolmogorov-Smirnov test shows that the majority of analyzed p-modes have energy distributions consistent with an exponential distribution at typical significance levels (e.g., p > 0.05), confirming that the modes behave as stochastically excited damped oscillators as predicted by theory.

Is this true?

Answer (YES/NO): YES